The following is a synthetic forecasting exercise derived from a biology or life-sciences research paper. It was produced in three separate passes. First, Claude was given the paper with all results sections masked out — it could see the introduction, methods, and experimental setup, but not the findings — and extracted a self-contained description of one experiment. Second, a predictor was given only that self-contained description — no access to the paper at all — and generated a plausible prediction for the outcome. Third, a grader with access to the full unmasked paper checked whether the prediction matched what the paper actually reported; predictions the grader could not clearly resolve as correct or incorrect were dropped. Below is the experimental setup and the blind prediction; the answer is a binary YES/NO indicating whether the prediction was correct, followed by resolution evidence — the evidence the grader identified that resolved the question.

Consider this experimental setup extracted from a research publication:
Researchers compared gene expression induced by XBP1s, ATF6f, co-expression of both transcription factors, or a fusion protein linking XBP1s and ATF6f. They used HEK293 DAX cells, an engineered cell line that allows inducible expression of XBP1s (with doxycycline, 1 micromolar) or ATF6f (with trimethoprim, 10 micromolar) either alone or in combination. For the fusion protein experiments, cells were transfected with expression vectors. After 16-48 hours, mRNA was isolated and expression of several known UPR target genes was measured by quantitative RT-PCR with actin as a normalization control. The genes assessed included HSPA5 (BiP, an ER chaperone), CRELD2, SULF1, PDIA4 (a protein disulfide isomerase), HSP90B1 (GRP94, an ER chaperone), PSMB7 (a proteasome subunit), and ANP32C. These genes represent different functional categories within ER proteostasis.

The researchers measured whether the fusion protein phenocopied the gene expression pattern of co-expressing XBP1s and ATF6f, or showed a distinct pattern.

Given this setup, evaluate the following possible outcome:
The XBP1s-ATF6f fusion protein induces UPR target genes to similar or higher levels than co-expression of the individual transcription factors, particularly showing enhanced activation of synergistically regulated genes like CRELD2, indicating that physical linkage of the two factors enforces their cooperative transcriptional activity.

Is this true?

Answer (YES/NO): YES